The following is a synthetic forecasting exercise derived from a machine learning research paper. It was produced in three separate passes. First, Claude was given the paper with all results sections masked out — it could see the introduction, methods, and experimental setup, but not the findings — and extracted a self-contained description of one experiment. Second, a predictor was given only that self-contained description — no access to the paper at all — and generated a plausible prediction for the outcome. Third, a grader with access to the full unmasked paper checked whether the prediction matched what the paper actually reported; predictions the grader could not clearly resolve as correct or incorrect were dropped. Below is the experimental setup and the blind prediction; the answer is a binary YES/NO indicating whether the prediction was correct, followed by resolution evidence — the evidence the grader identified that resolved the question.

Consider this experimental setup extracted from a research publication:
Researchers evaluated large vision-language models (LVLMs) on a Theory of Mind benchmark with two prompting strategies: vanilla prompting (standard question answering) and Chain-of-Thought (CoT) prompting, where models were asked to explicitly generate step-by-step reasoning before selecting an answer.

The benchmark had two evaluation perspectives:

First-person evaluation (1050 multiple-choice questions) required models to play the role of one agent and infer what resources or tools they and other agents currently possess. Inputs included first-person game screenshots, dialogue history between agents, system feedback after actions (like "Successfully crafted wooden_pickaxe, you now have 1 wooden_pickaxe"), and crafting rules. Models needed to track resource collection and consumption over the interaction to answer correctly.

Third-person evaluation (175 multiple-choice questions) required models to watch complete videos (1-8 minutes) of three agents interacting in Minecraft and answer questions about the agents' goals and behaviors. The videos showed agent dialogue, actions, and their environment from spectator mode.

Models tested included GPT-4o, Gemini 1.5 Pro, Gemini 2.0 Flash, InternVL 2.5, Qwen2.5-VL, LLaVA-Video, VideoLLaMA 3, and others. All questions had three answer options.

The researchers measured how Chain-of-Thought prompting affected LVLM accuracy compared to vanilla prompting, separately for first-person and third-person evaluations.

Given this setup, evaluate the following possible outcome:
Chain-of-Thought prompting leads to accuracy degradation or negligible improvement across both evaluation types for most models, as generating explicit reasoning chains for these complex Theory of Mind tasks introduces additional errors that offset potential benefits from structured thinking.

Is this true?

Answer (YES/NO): NO